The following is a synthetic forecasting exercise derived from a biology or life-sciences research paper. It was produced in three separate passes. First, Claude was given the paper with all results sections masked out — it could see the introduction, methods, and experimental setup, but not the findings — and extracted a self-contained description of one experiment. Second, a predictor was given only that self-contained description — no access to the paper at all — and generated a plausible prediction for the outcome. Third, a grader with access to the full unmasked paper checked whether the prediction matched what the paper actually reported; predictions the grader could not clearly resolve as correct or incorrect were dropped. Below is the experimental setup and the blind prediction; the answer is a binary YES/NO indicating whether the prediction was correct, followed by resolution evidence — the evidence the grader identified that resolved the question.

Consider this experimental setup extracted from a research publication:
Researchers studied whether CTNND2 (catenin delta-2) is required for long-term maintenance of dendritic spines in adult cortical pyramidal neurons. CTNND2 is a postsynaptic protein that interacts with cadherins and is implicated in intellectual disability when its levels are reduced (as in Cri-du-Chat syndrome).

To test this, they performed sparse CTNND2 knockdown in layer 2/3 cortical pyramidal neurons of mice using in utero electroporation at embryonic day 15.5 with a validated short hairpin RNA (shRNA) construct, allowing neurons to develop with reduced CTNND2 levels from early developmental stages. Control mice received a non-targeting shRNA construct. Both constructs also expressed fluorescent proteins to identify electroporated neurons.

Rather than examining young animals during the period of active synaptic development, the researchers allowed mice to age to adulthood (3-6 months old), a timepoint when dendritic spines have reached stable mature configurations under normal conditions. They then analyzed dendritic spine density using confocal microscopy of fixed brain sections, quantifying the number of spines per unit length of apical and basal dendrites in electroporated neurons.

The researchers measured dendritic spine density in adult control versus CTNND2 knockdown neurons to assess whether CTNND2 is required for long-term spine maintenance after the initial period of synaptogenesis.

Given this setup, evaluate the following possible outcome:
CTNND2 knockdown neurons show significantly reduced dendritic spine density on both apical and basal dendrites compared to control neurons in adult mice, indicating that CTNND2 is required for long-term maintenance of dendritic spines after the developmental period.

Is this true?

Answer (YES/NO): NO